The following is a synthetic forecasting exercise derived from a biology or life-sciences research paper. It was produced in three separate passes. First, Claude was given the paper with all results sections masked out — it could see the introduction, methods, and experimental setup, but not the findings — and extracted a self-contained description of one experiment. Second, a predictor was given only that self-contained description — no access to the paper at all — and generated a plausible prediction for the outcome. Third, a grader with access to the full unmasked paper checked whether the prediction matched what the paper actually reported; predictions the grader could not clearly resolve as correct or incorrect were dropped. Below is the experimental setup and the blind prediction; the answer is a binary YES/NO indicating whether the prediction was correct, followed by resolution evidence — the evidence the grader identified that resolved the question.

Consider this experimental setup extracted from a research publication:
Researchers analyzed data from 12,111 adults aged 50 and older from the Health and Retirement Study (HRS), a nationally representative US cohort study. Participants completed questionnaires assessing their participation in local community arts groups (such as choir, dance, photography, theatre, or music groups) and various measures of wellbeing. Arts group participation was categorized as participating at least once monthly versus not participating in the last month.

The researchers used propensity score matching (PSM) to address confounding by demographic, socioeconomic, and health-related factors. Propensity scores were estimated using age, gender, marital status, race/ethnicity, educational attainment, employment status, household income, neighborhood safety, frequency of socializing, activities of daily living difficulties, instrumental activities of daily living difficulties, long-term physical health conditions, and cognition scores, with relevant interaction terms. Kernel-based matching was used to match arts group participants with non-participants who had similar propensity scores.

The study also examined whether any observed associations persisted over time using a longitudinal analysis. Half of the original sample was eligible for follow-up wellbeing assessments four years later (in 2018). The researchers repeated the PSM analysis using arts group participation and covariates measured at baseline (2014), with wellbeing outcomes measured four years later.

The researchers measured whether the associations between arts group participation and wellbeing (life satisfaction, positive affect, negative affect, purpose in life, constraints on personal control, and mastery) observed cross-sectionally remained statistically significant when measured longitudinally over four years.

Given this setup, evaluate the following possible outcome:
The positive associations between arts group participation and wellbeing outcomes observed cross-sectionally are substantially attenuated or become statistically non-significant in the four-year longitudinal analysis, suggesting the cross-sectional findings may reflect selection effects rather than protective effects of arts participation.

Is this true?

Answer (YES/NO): NO